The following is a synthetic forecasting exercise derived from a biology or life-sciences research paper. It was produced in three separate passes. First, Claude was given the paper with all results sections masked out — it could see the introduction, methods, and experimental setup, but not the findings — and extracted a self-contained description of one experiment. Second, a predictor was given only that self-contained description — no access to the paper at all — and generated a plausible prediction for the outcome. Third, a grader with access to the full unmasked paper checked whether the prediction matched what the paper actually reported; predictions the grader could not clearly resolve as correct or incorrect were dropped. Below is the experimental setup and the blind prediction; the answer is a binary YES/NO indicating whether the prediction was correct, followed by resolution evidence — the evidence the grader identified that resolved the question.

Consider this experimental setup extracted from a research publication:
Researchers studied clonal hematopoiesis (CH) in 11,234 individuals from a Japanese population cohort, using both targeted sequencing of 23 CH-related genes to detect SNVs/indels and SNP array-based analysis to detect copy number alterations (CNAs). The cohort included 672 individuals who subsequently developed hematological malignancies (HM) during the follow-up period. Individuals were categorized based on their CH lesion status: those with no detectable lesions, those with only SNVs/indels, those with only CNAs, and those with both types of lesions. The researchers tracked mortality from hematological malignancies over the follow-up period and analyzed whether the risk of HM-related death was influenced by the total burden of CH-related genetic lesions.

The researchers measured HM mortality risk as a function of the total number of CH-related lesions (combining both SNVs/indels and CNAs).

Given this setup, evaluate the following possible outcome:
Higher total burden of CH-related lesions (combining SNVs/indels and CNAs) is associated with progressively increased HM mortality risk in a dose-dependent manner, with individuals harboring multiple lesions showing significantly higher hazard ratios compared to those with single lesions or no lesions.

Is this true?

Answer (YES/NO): YES